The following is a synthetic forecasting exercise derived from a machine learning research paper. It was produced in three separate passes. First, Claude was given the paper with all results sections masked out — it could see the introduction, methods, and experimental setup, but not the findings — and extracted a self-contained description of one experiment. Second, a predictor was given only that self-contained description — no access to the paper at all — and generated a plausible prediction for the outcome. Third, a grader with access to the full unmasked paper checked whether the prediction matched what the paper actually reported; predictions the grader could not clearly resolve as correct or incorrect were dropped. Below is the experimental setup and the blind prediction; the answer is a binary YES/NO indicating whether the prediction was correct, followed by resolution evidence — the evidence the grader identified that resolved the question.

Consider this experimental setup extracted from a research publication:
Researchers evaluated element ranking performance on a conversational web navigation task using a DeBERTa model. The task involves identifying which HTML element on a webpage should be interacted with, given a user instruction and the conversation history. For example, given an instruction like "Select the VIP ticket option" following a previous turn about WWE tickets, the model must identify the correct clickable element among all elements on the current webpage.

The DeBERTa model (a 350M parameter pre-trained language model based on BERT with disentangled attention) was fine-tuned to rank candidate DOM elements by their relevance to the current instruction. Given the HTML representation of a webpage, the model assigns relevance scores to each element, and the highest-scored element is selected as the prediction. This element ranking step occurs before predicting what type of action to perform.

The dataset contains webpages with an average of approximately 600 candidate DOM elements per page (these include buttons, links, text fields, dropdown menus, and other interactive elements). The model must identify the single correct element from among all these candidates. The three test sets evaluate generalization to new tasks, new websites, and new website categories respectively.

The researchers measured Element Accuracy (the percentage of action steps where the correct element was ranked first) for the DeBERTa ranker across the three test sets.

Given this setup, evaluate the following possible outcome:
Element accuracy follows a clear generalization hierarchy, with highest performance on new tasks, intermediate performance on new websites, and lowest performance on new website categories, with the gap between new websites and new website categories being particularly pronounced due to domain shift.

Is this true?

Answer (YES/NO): NO